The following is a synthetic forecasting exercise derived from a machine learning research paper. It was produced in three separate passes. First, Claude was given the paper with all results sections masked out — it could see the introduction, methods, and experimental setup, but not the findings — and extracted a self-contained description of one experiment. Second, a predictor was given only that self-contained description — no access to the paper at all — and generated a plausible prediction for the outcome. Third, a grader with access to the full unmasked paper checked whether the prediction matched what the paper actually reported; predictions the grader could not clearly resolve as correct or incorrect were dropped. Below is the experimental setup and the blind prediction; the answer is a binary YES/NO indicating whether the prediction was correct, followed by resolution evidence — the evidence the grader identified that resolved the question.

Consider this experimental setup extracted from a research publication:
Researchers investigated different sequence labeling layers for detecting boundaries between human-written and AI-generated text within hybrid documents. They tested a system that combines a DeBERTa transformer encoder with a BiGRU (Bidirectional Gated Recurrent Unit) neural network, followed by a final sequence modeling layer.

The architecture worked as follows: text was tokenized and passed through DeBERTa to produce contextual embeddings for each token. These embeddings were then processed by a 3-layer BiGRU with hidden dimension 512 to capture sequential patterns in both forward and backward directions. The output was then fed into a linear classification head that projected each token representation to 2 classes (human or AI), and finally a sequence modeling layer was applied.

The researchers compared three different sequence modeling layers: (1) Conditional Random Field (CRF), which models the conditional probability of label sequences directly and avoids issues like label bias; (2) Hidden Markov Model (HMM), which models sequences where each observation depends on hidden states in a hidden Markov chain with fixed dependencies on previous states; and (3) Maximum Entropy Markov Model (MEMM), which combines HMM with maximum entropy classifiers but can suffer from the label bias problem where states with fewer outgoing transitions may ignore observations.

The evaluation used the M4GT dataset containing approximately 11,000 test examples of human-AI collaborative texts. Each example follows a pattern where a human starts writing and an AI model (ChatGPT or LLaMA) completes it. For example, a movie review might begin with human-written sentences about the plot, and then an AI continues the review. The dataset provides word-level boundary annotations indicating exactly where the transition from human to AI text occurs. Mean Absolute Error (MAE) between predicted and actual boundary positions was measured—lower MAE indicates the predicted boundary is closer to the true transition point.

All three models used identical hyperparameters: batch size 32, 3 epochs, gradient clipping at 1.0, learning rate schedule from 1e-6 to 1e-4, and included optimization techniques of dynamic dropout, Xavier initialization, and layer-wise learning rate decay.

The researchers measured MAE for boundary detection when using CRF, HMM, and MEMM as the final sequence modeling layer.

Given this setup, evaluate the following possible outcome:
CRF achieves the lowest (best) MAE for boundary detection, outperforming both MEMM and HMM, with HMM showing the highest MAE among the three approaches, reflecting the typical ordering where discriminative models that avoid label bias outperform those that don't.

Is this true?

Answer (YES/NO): NO